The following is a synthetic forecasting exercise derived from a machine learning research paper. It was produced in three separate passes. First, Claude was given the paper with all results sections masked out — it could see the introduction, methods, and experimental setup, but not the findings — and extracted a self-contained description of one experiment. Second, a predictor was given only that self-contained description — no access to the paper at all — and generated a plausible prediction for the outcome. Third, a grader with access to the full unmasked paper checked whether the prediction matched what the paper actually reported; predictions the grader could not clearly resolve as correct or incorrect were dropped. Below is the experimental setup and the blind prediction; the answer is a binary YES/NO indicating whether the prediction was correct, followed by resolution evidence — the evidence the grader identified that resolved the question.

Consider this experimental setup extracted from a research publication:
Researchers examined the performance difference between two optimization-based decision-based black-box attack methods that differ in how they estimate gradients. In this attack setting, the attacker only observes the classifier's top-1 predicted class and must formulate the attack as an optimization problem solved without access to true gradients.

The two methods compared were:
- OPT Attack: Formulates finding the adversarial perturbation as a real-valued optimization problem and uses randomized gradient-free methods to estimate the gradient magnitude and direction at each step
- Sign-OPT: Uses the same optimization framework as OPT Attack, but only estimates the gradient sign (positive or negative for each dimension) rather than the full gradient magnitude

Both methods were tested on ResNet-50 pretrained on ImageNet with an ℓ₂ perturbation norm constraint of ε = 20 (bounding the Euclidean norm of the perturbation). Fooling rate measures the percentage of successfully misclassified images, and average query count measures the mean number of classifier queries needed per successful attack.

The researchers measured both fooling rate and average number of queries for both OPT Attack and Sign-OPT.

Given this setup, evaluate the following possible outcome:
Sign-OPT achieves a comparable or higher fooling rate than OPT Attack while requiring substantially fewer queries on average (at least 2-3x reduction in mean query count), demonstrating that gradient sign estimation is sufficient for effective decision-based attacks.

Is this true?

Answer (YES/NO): NO